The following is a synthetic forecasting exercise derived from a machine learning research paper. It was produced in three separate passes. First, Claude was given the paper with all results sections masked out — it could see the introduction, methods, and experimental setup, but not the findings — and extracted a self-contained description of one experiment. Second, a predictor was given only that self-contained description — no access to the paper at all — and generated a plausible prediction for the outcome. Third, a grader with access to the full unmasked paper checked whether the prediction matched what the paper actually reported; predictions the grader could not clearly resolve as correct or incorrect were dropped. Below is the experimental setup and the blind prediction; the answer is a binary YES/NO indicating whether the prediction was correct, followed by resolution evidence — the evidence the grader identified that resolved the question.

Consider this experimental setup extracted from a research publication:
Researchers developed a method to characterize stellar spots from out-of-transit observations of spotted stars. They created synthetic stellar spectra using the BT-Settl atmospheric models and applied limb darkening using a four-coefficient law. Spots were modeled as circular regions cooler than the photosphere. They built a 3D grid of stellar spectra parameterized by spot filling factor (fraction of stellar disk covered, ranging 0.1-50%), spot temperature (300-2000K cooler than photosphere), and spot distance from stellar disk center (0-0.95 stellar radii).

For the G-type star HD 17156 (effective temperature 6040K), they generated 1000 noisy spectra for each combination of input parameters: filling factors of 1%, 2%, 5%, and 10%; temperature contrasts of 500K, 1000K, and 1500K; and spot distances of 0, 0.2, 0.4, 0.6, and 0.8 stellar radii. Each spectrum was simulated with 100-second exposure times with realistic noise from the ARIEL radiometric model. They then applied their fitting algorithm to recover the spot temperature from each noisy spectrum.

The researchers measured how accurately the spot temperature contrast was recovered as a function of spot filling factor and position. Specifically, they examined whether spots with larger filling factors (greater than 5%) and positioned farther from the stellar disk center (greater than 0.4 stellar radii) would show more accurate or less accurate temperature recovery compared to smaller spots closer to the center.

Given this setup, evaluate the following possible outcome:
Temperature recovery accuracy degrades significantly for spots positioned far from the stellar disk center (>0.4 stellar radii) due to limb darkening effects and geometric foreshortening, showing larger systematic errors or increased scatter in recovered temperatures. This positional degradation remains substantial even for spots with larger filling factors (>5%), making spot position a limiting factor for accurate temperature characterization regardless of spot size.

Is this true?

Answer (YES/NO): NO